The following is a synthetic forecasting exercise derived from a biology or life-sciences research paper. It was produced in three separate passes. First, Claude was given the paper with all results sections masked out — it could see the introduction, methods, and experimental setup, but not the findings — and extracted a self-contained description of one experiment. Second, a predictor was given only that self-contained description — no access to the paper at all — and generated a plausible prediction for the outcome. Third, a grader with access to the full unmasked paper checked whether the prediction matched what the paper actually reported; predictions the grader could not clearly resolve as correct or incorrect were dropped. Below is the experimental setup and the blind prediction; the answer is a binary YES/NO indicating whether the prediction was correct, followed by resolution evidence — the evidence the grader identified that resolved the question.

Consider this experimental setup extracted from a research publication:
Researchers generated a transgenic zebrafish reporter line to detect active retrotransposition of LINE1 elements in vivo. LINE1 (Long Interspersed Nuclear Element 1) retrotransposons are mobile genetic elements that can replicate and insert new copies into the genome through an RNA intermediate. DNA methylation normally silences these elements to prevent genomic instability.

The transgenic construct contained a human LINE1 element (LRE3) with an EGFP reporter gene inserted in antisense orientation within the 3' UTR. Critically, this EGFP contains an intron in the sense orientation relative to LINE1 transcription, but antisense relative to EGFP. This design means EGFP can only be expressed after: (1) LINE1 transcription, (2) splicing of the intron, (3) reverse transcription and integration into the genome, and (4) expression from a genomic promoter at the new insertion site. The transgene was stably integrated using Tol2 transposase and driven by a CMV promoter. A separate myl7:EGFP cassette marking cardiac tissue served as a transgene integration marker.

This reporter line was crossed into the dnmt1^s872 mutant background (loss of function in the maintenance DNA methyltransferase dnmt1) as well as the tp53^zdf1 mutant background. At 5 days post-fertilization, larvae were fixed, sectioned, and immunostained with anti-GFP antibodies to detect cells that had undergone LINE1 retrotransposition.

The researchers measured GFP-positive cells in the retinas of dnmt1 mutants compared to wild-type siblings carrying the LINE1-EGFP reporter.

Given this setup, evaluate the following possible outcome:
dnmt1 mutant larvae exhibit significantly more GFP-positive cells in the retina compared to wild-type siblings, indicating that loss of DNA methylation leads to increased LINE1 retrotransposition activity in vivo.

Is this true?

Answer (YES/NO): YES